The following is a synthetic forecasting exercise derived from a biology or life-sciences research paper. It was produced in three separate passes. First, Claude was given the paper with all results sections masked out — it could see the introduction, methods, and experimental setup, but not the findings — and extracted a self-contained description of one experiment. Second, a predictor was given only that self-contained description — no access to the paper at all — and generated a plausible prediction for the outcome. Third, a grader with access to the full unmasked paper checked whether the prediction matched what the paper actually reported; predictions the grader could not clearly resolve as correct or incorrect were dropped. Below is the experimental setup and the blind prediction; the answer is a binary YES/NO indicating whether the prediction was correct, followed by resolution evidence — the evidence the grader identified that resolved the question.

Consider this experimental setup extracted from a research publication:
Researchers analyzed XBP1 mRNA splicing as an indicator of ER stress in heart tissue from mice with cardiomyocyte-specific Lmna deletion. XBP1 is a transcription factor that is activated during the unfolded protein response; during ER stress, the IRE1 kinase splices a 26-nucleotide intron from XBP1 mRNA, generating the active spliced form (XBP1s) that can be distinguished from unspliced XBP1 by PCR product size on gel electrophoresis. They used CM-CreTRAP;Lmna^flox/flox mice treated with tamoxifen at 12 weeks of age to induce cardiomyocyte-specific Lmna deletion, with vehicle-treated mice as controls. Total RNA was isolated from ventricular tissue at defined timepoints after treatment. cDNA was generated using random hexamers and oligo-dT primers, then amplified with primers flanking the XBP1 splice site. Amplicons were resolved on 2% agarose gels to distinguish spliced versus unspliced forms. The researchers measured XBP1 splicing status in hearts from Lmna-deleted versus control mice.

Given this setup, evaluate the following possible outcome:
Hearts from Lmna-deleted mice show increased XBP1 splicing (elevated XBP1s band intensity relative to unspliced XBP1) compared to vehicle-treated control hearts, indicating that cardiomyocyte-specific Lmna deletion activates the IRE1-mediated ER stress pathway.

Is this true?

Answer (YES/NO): NO